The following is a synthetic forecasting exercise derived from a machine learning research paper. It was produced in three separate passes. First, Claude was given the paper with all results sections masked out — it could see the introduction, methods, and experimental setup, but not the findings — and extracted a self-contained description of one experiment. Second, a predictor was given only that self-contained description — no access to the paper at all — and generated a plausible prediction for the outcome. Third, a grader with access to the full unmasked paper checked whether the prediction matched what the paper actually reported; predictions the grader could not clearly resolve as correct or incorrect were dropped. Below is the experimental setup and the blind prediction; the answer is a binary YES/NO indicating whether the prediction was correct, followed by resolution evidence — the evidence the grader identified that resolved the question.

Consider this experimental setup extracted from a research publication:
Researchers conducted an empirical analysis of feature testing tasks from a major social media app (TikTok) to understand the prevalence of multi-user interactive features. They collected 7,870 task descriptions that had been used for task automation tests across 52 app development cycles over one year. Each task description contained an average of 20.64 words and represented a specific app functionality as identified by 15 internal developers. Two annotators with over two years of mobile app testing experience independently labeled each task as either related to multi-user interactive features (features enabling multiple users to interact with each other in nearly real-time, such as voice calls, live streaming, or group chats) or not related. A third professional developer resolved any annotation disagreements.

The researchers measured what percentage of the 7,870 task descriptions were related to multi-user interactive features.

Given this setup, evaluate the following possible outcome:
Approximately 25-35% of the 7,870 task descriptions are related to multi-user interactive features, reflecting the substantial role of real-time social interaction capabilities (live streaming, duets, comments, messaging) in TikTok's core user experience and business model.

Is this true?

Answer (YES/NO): NO